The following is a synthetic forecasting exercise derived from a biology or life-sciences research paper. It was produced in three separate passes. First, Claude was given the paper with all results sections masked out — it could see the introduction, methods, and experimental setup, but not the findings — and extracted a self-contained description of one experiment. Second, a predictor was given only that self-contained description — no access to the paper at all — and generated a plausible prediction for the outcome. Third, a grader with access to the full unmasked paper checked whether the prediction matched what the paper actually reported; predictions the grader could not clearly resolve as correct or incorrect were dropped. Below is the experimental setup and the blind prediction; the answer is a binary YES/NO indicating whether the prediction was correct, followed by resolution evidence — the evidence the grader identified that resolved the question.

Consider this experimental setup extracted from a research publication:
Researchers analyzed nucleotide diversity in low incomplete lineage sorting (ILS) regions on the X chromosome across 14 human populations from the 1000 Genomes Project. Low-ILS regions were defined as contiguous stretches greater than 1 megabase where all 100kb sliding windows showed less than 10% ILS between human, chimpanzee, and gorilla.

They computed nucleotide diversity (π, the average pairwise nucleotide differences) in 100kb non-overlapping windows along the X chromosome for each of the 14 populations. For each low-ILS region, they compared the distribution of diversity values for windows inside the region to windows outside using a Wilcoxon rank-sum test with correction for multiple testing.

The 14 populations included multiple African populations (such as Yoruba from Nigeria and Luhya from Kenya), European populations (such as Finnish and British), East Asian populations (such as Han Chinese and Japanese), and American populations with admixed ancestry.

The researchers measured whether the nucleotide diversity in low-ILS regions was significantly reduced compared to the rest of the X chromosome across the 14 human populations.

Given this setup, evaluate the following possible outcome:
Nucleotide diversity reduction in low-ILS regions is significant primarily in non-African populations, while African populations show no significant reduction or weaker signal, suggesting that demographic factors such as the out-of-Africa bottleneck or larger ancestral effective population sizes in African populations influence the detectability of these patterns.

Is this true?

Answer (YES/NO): NO